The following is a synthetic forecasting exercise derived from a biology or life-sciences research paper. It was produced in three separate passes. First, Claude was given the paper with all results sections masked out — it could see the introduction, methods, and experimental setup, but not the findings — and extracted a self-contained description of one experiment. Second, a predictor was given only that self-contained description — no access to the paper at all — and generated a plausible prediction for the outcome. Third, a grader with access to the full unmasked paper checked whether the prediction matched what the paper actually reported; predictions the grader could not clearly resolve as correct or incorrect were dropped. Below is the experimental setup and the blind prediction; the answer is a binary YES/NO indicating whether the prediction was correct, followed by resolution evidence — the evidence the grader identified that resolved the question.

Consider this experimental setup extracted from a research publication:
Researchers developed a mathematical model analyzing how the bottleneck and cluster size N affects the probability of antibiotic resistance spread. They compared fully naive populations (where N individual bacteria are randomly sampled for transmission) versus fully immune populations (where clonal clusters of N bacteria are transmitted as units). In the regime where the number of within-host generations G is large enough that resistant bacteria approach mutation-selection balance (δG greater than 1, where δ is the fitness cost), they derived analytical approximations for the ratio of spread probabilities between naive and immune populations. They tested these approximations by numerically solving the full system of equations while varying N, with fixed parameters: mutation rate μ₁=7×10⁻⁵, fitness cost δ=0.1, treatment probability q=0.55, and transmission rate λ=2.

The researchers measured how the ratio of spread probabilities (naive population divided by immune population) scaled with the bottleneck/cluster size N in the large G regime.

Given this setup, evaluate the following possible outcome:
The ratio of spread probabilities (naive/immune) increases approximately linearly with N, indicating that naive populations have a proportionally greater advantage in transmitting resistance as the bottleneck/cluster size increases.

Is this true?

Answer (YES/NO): YES